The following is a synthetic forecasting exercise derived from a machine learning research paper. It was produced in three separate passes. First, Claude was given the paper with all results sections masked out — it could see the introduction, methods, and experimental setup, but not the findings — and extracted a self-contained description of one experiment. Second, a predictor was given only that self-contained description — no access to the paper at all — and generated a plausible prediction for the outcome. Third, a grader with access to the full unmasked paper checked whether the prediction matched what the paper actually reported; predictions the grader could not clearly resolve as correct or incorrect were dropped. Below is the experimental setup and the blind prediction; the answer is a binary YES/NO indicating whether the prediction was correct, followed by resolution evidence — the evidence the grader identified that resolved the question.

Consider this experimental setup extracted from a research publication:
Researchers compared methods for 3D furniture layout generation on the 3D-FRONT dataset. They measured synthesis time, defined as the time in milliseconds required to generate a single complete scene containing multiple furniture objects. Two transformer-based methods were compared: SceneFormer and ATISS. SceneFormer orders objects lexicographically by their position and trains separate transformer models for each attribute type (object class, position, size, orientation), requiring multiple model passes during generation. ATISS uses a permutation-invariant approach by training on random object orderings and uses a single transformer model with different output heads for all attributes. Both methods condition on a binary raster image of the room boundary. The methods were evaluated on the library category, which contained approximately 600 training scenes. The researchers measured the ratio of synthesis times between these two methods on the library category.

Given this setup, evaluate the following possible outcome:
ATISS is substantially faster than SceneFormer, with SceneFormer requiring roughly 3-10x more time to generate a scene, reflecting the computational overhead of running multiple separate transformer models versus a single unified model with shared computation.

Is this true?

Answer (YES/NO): YES